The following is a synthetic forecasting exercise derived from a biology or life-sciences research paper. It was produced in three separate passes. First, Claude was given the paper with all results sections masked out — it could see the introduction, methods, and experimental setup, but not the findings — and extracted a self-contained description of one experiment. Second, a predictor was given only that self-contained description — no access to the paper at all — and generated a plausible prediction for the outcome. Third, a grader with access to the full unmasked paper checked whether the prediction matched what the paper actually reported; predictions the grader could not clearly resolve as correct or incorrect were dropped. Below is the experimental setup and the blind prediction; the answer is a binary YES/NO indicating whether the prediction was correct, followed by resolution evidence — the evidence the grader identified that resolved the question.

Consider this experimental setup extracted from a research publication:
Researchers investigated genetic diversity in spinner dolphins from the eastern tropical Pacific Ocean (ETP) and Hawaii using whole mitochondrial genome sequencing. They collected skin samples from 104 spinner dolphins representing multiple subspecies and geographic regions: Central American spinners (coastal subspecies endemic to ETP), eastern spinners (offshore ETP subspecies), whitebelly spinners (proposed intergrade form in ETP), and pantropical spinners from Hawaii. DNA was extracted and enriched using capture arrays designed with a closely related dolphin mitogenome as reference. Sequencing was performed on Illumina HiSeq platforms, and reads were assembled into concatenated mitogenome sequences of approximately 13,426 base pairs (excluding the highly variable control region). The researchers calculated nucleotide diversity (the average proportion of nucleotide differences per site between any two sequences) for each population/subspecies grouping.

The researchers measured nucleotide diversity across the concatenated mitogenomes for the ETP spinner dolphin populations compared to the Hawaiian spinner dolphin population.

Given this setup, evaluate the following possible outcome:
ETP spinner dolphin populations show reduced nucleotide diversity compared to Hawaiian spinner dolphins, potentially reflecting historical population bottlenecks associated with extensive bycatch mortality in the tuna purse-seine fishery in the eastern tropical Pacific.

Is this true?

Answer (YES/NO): NO